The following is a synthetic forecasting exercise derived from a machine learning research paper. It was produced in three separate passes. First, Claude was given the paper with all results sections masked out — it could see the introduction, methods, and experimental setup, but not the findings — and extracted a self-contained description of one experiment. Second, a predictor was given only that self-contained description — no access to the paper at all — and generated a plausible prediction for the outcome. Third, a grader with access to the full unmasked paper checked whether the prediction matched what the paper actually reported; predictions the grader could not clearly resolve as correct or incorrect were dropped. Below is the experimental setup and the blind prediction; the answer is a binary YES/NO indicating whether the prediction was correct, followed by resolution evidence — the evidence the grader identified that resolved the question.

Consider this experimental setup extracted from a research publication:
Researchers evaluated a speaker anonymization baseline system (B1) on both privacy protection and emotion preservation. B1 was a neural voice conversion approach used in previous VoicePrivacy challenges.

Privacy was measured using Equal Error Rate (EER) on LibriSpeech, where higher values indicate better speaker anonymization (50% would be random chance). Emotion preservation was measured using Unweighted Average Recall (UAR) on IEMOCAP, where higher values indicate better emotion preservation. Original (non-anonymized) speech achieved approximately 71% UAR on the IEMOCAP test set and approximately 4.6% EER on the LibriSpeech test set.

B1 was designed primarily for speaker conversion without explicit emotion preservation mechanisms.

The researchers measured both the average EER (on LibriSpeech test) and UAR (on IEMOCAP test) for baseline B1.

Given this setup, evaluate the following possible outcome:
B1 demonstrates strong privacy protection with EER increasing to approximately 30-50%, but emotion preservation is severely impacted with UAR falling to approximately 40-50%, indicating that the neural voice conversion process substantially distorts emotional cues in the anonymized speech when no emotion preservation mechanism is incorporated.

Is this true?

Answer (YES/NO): NO